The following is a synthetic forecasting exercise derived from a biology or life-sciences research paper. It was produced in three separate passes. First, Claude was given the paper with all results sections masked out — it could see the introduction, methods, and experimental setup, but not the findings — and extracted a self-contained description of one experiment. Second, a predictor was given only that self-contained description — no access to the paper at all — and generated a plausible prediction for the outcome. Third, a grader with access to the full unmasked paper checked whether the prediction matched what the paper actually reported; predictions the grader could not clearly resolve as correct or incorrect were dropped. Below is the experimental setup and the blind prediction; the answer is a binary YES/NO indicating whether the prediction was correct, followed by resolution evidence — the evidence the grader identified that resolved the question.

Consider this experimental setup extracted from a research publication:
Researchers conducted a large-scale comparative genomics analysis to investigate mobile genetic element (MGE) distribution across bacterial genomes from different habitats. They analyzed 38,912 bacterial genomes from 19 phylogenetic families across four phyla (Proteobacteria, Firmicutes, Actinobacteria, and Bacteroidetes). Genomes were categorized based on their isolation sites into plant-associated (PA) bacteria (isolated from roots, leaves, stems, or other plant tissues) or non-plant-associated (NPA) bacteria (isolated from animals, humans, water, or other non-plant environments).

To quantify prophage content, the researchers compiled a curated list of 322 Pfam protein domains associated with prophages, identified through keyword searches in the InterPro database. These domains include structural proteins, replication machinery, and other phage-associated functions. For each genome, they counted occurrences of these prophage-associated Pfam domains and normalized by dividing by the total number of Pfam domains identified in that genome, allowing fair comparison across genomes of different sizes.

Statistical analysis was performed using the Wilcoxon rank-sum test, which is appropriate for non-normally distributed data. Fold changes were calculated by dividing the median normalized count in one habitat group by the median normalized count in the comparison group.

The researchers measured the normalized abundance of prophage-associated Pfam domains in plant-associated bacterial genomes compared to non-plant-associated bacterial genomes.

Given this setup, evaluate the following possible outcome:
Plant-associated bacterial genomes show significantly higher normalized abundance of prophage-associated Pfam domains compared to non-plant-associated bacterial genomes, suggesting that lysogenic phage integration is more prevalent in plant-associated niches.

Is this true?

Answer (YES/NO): NO